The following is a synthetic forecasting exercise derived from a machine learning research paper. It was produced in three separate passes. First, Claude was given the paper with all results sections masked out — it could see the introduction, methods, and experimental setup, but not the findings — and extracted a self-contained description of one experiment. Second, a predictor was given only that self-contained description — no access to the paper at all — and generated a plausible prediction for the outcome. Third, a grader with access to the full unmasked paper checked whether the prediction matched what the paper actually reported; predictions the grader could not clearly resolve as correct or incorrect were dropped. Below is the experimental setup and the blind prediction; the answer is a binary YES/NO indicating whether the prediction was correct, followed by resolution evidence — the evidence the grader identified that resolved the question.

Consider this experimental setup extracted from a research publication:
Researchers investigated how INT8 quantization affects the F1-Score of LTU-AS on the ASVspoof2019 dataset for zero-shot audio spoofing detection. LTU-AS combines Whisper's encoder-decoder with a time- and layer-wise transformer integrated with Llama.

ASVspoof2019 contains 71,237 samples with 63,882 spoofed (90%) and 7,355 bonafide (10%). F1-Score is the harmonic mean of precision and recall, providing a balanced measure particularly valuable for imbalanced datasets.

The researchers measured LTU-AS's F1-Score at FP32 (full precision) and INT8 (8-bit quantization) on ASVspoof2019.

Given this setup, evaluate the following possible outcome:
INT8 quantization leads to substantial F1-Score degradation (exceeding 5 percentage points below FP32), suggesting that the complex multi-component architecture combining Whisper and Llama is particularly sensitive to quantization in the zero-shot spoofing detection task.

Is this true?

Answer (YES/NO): NO